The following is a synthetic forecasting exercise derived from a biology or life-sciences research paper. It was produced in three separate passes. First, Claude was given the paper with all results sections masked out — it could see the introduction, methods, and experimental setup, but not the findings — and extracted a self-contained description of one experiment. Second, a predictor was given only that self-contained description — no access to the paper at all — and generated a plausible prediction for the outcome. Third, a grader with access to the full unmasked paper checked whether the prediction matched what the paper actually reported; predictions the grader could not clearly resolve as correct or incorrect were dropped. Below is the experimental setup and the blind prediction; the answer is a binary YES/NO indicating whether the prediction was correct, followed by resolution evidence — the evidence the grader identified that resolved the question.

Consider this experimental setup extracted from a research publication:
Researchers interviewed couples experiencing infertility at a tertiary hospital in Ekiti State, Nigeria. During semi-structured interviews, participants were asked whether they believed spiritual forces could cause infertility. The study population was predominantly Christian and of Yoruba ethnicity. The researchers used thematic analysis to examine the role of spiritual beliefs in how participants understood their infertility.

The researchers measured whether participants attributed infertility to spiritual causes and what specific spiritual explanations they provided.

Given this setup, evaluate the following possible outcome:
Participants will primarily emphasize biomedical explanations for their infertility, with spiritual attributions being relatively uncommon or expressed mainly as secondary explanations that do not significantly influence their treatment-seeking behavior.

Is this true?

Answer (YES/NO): NO